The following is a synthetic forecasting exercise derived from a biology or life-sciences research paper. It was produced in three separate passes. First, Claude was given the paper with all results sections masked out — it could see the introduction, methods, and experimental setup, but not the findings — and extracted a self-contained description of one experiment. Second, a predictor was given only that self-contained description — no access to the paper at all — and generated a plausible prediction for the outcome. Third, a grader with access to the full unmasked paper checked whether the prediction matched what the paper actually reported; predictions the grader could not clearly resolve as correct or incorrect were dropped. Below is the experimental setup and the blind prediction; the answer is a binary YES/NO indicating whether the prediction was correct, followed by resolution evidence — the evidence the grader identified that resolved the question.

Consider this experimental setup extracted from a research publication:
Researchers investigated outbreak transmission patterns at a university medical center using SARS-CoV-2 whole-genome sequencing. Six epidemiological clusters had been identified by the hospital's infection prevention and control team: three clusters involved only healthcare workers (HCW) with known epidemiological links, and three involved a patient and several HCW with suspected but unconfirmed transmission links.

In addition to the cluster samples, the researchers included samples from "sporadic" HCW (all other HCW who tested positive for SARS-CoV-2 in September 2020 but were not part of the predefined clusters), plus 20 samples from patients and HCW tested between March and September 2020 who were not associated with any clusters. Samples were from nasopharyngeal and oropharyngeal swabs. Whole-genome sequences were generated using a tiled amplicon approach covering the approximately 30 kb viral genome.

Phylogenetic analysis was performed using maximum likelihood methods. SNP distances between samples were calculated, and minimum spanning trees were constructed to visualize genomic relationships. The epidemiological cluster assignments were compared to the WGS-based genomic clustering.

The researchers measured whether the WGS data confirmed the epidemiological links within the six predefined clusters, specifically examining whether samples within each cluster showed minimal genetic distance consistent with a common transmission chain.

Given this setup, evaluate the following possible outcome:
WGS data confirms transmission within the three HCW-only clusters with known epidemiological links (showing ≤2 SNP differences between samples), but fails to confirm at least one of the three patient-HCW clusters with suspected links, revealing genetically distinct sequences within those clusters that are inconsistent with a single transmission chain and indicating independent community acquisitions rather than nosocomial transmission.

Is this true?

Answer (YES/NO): NO